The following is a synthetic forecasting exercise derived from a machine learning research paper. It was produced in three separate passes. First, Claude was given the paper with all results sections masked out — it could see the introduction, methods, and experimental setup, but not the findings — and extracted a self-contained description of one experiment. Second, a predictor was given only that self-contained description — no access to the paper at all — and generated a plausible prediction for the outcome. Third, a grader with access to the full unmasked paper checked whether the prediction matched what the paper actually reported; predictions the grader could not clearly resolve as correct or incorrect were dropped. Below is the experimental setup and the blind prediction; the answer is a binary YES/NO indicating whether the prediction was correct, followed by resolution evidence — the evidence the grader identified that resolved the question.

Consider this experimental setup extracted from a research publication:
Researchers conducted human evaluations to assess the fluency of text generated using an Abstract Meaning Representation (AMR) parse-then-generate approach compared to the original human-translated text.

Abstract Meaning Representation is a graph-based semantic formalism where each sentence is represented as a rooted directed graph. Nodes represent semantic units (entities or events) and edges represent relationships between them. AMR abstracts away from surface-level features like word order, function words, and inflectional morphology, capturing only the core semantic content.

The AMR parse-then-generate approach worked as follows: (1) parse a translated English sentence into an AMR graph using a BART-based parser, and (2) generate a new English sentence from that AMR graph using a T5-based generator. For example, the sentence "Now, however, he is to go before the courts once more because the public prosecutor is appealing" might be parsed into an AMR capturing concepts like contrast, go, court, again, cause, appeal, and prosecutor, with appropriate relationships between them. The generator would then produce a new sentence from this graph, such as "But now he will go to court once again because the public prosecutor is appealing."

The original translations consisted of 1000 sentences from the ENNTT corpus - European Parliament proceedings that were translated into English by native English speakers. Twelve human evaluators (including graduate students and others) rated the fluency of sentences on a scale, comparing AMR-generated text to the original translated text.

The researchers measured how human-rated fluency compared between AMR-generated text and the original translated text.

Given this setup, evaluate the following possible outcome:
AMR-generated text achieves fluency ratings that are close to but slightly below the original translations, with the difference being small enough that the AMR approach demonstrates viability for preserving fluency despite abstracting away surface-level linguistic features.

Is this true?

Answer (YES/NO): YES